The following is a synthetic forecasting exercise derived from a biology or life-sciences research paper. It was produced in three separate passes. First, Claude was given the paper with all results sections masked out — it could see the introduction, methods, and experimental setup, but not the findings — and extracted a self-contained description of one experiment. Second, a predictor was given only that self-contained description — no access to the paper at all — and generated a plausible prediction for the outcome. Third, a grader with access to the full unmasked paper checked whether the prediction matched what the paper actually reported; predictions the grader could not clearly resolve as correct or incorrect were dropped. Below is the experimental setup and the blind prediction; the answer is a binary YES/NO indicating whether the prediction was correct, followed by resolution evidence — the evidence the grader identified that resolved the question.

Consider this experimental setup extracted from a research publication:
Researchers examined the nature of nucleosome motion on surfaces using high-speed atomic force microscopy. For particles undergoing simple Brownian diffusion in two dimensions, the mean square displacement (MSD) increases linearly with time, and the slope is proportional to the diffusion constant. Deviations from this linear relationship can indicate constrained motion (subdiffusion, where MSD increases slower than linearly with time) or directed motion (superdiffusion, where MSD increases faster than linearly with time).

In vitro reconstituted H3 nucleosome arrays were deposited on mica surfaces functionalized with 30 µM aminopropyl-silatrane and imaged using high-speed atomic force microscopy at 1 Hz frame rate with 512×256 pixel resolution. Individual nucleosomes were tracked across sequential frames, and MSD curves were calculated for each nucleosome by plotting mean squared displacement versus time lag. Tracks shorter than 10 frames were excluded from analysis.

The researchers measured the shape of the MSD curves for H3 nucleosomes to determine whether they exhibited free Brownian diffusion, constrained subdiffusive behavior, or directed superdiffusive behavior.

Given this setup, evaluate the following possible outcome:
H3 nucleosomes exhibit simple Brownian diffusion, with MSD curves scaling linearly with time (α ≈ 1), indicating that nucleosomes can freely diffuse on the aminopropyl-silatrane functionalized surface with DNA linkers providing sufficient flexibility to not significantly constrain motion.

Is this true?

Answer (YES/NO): NO